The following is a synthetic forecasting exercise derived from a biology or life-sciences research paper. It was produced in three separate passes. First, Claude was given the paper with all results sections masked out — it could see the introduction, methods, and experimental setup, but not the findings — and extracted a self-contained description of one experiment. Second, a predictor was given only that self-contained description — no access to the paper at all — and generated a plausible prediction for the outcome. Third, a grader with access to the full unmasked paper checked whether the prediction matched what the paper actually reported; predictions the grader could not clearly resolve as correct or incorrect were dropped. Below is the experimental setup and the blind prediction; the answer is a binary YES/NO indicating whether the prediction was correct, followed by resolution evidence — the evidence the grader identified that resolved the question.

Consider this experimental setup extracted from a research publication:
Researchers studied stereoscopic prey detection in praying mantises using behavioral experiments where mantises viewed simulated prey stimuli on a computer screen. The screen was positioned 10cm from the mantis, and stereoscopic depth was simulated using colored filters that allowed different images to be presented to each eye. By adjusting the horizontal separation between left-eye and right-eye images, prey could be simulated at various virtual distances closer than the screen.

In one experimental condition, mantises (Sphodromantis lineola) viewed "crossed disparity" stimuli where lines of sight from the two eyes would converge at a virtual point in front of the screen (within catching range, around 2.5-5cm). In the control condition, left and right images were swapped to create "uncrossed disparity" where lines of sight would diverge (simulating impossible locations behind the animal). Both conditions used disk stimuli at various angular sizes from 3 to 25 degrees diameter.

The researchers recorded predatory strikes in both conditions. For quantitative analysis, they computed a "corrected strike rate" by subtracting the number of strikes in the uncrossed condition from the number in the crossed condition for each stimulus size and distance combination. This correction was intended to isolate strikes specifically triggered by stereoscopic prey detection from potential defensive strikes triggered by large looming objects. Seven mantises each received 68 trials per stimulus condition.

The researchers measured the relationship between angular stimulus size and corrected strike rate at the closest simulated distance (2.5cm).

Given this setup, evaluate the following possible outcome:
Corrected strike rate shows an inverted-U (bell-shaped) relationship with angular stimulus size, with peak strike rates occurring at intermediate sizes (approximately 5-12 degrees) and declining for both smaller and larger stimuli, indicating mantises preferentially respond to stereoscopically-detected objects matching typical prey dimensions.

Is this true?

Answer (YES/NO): YES